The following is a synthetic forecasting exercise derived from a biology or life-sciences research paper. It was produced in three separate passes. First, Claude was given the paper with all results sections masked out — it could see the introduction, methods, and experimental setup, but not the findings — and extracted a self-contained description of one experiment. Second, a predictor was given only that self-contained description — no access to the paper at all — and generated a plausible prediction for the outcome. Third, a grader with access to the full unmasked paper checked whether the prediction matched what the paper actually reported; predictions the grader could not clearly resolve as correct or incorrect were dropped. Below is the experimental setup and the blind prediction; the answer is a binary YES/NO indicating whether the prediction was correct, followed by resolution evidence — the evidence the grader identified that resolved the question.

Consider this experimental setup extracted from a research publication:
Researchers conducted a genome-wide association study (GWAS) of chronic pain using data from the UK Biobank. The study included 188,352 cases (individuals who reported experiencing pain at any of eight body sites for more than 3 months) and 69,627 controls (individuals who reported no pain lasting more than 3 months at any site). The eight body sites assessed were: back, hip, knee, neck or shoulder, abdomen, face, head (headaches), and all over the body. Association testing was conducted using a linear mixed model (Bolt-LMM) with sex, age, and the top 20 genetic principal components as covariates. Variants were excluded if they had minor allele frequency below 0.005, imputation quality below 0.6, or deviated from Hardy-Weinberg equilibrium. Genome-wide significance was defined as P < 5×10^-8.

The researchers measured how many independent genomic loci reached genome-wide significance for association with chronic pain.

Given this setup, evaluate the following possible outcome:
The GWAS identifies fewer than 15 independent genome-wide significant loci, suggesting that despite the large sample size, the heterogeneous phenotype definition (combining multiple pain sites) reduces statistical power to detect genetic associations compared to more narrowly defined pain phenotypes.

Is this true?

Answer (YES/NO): YES